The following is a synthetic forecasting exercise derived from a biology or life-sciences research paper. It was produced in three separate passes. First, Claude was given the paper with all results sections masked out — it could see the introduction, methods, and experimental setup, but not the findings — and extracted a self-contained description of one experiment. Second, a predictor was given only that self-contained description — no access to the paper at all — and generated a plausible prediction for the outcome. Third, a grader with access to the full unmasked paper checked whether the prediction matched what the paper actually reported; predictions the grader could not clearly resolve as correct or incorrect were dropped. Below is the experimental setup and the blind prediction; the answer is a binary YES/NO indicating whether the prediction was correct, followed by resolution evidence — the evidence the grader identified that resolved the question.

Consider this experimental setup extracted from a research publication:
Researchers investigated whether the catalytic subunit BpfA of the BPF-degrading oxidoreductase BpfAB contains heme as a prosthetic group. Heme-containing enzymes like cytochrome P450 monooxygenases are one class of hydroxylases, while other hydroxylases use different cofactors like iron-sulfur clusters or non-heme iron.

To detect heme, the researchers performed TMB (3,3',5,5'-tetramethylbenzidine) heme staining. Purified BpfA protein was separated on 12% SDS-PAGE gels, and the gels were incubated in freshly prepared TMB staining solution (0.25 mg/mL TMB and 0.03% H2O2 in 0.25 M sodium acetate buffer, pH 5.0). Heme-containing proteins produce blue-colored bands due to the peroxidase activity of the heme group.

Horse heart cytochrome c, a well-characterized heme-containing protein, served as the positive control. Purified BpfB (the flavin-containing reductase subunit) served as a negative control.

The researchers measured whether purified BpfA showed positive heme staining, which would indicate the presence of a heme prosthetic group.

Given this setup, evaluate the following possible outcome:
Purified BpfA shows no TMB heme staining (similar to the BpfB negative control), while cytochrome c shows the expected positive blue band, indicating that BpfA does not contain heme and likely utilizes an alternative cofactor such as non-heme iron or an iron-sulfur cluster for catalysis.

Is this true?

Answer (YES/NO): NO